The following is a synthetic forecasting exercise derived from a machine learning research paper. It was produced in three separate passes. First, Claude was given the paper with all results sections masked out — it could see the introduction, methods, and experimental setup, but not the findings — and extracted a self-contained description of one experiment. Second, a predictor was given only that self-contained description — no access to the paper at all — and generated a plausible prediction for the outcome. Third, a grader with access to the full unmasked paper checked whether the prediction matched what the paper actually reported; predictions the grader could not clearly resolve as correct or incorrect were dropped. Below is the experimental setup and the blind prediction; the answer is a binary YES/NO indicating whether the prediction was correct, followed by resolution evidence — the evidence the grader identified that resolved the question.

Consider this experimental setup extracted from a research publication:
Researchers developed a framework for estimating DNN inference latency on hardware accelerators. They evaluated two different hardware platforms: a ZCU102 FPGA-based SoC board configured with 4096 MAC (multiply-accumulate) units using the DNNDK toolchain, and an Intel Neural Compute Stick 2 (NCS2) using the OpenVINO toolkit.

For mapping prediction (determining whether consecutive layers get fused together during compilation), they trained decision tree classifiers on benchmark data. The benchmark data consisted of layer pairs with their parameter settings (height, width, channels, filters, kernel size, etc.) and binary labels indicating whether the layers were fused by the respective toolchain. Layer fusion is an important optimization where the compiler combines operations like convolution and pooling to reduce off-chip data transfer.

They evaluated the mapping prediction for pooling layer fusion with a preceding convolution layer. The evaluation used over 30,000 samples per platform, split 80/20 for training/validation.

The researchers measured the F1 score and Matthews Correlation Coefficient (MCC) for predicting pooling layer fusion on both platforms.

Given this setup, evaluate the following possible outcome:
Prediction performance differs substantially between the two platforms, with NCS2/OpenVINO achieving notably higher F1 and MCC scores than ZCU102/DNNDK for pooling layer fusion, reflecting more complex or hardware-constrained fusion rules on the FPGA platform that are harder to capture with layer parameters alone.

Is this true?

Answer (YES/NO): NO